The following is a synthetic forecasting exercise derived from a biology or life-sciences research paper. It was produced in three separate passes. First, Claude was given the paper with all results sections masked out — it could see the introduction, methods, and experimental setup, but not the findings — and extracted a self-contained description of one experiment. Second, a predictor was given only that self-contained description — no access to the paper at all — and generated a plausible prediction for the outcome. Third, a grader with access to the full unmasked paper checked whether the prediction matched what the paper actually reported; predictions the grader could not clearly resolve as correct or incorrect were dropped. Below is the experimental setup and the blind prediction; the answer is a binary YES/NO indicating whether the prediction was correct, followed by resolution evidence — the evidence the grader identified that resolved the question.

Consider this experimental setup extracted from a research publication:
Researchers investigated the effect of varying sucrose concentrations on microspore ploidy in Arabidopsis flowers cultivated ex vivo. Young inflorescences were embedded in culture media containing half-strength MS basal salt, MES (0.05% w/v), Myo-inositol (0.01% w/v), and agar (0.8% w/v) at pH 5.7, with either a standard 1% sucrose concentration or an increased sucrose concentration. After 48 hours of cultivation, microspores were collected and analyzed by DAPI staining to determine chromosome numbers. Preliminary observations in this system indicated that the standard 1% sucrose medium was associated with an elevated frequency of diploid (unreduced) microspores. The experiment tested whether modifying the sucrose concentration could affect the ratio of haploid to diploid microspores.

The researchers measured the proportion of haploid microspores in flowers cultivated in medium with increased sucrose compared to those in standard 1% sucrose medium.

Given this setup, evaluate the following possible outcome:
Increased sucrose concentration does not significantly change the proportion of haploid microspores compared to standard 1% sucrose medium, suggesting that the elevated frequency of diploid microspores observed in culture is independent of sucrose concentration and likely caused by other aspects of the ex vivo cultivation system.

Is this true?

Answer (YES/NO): NO